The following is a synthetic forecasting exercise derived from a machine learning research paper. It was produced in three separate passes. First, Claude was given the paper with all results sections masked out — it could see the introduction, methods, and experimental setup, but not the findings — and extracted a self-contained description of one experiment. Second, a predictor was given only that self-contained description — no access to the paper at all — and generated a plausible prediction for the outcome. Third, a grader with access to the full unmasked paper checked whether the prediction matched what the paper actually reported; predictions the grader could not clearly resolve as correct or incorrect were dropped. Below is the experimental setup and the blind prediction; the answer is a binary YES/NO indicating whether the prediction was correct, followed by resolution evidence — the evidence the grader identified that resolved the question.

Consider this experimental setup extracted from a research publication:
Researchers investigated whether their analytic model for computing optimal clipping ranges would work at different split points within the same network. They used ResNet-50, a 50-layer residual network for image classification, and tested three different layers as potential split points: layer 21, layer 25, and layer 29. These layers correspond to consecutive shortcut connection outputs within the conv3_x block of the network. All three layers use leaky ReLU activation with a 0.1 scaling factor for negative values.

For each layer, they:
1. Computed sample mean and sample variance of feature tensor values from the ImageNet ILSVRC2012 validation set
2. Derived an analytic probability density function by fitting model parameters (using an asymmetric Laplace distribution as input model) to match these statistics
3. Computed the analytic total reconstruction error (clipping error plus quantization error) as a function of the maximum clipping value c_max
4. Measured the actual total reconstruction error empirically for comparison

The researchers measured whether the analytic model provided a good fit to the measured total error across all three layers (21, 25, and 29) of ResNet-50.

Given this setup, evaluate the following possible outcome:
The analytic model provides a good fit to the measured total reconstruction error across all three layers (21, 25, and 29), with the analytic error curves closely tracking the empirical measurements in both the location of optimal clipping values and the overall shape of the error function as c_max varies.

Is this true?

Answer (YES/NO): YES